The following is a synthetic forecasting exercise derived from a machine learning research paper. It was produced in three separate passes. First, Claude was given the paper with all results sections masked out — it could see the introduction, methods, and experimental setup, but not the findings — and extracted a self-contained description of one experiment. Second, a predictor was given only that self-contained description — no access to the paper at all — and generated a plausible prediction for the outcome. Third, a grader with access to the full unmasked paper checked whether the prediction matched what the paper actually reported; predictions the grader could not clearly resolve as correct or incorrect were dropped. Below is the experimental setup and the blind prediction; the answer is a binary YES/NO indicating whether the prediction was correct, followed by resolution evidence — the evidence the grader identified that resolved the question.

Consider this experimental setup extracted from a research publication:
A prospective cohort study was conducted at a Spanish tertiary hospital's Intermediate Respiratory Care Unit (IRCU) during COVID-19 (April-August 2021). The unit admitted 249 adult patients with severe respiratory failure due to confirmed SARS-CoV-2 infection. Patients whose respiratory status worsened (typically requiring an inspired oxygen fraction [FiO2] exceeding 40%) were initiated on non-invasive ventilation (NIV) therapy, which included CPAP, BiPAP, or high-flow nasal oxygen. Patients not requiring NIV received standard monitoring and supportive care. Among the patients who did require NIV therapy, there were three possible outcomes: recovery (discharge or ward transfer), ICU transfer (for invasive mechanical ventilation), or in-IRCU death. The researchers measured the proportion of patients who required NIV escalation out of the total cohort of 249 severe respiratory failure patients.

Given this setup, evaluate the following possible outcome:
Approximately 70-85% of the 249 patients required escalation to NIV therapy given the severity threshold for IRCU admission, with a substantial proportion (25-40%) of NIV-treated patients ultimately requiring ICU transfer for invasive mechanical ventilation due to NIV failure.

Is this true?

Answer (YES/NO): NO